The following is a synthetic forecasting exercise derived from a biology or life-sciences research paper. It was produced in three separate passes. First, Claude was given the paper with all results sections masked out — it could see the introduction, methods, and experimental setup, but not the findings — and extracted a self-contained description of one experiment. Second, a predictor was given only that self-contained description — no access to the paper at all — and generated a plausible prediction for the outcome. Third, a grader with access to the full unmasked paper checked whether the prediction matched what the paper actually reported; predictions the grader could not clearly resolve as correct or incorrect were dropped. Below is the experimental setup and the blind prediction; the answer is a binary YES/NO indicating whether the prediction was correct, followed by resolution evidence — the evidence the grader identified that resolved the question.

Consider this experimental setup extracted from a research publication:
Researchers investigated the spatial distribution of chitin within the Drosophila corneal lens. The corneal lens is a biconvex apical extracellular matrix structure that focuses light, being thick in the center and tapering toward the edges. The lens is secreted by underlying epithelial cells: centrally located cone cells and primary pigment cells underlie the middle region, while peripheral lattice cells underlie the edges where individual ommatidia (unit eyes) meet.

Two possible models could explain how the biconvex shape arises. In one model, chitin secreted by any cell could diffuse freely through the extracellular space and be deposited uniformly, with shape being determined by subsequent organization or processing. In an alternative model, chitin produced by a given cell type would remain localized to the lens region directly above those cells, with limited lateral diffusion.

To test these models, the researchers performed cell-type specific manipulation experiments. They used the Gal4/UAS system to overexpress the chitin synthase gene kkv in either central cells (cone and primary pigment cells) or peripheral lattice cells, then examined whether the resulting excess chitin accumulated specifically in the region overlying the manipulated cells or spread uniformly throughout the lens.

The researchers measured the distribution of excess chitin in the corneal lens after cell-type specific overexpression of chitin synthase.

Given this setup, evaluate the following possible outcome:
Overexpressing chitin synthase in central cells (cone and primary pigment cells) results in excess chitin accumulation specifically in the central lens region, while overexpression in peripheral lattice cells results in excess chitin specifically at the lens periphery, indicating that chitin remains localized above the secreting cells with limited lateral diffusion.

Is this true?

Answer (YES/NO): YES